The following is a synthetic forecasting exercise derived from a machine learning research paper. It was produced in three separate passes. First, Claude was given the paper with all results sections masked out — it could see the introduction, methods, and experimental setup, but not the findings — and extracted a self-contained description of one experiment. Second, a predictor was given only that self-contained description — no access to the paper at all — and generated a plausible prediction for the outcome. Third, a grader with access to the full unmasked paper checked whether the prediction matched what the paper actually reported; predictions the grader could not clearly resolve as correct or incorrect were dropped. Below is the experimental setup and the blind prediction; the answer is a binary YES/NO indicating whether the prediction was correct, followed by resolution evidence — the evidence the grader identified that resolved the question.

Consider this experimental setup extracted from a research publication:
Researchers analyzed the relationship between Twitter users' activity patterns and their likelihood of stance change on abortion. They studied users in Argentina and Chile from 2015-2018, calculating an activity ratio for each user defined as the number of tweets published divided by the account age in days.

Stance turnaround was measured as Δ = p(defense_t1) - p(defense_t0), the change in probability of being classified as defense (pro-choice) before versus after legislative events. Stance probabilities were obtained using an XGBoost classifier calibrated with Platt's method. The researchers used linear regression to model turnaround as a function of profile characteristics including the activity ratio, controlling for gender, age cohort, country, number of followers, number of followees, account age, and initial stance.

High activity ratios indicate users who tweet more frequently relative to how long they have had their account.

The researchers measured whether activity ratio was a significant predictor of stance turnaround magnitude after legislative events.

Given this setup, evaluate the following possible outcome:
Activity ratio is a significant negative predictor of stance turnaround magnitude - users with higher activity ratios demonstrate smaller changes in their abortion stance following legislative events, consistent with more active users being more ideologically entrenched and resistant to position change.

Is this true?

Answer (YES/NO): NO